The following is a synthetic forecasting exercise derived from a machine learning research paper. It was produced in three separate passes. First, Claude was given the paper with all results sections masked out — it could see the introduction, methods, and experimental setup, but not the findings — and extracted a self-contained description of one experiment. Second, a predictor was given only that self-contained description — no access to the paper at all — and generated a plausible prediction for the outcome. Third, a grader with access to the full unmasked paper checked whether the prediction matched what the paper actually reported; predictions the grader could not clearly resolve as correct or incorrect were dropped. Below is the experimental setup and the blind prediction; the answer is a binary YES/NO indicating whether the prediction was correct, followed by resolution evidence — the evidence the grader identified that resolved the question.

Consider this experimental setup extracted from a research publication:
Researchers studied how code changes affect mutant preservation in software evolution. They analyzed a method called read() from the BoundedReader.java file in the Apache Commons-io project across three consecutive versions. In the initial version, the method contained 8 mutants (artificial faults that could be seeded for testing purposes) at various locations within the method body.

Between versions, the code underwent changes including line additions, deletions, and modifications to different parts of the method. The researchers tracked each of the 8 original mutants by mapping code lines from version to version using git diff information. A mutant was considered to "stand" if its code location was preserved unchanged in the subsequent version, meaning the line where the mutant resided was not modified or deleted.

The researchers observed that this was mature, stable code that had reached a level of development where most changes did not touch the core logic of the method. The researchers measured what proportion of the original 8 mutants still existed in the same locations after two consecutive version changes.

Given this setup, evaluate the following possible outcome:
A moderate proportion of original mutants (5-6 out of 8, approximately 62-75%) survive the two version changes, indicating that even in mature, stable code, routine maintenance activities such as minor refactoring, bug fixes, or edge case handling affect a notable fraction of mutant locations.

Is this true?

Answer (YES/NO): YES